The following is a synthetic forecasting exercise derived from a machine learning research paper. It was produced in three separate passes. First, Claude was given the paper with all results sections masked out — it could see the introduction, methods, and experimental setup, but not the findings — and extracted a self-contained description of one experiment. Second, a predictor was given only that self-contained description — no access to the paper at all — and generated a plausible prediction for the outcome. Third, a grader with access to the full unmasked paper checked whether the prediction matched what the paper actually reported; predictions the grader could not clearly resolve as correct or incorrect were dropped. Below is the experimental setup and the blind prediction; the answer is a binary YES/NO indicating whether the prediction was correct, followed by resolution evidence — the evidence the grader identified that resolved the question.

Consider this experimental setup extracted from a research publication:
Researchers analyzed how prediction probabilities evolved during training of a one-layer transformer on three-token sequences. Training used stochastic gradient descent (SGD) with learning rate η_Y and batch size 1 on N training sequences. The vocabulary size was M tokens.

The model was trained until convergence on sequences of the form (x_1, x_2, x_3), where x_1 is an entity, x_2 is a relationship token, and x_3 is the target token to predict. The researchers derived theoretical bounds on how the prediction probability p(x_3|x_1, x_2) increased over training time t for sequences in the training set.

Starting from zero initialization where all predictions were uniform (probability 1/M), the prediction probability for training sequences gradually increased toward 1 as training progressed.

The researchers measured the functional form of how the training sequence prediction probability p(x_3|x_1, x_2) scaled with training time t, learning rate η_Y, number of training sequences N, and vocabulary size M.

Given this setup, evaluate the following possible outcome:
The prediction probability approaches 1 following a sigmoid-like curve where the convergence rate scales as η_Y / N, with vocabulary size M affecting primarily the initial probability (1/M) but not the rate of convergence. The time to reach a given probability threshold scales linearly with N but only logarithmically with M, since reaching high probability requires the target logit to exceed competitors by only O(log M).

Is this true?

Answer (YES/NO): NO